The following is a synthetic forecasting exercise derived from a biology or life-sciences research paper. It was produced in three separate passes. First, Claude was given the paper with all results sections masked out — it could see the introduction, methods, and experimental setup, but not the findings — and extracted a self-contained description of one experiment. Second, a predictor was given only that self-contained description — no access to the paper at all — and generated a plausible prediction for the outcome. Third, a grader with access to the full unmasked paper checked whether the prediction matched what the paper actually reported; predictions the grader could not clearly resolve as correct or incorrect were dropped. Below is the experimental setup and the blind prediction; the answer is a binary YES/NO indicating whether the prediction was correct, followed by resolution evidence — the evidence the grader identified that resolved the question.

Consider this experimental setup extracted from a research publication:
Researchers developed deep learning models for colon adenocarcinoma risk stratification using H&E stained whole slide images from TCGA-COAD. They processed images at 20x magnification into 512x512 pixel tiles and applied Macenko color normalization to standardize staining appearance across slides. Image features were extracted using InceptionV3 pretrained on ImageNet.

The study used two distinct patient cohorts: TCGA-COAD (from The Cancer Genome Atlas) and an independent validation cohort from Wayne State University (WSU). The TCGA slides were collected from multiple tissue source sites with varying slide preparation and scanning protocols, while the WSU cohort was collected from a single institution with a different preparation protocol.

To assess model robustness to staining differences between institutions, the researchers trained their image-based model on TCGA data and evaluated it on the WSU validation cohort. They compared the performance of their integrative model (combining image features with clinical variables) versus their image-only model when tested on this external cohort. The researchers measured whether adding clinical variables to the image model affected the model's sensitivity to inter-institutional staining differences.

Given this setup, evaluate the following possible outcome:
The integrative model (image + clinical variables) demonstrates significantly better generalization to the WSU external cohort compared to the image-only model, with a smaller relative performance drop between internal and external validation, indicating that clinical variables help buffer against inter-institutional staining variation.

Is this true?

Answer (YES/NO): YES